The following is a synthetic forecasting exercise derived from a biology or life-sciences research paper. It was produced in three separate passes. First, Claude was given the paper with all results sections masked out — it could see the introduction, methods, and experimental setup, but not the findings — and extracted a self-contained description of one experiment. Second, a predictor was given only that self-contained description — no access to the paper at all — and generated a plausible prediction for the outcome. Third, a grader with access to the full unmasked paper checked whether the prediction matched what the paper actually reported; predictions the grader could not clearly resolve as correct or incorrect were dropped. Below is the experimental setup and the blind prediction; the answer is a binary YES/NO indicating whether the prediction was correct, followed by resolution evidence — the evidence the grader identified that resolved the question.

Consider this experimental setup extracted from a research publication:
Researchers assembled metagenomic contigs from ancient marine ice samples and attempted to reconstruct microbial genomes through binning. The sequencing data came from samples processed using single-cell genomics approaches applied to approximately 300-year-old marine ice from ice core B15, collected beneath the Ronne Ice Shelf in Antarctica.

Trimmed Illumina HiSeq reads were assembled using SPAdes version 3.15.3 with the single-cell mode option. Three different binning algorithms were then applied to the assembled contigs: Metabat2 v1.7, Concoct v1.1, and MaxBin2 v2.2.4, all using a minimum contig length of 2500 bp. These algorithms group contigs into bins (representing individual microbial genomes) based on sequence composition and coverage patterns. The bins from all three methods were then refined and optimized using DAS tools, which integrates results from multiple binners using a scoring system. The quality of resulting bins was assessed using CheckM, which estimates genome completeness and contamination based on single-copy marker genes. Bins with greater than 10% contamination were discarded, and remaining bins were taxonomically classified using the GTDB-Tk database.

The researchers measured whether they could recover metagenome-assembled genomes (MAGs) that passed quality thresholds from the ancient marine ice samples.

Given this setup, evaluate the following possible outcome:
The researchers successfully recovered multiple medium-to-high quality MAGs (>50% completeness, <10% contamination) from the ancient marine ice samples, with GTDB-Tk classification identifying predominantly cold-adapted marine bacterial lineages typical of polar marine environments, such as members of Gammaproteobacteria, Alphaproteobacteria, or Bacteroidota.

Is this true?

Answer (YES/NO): NO